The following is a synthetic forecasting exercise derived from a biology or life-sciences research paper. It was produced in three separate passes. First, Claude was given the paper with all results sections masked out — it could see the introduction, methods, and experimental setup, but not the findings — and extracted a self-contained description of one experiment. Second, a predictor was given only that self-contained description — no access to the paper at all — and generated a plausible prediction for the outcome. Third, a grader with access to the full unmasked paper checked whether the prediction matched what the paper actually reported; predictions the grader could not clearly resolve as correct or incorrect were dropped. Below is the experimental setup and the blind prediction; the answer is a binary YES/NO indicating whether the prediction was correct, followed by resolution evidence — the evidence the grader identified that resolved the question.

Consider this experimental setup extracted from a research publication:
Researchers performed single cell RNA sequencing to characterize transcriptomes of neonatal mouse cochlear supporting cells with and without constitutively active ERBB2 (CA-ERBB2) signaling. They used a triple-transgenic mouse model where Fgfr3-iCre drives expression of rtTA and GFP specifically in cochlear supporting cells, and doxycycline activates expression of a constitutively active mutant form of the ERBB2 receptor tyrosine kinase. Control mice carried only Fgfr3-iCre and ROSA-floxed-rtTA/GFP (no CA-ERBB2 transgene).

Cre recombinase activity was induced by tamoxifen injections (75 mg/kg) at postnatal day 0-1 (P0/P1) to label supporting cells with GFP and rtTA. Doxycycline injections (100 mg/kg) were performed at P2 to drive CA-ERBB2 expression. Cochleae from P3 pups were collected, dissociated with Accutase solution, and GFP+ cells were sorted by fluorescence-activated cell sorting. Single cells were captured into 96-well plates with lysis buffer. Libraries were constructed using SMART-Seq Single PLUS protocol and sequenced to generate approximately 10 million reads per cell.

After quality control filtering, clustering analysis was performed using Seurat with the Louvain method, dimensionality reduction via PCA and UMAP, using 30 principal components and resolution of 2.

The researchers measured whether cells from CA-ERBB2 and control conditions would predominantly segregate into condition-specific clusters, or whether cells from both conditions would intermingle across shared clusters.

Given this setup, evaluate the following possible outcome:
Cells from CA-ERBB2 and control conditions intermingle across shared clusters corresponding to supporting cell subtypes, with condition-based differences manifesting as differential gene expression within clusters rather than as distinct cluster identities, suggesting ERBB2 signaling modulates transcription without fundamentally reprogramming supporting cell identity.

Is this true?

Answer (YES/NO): NO